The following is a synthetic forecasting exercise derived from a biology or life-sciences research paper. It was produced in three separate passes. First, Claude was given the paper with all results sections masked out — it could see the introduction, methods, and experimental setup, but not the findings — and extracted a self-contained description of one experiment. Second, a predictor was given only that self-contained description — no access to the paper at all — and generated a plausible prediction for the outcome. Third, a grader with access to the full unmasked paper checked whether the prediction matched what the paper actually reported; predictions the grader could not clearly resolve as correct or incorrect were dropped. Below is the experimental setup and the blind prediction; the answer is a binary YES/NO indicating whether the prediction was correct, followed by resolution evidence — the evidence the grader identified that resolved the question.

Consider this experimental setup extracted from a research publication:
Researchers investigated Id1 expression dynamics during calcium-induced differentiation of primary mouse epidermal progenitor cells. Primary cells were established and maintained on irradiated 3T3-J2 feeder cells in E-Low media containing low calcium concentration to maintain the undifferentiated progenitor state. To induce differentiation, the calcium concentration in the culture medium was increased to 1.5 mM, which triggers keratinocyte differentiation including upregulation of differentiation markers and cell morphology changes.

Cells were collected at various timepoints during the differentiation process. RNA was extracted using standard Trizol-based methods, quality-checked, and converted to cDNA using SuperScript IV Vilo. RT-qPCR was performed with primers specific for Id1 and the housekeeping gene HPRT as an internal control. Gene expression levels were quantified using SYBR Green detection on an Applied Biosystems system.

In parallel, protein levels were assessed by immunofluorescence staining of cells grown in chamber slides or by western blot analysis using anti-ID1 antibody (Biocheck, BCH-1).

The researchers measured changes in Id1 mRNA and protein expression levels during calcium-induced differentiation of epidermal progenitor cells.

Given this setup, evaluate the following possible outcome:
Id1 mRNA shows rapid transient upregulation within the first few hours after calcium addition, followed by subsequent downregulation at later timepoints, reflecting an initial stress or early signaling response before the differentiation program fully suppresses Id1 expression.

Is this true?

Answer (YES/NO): NO